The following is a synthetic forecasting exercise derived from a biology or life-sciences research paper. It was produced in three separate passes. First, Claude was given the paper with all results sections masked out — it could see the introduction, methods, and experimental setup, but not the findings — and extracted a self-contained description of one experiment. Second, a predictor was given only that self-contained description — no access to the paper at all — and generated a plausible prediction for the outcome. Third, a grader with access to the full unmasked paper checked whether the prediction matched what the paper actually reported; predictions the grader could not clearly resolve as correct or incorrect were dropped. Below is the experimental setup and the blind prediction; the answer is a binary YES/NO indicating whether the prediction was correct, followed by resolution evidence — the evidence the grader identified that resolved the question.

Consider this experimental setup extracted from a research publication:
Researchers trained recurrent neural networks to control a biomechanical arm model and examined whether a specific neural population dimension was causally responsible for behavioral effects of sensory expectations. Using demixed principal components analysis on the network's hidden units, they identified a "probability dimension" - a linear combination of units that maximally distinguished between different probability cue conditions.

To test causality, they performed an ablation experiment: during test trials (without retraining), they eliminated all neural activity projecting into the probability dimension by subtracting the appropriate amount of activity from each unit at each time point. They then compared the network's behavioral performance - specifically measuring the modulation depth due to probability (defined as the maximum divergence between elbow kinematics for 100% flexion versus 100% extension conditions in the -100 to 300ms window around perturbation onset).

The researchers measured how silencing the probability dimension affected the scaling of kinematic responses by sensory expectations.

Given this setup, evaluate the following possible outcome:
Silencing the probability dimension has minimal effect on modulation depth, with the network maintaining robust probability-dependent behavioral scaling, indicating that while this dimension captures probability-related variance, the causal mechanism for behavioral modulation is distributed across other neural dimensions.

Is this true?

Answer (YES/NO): NO